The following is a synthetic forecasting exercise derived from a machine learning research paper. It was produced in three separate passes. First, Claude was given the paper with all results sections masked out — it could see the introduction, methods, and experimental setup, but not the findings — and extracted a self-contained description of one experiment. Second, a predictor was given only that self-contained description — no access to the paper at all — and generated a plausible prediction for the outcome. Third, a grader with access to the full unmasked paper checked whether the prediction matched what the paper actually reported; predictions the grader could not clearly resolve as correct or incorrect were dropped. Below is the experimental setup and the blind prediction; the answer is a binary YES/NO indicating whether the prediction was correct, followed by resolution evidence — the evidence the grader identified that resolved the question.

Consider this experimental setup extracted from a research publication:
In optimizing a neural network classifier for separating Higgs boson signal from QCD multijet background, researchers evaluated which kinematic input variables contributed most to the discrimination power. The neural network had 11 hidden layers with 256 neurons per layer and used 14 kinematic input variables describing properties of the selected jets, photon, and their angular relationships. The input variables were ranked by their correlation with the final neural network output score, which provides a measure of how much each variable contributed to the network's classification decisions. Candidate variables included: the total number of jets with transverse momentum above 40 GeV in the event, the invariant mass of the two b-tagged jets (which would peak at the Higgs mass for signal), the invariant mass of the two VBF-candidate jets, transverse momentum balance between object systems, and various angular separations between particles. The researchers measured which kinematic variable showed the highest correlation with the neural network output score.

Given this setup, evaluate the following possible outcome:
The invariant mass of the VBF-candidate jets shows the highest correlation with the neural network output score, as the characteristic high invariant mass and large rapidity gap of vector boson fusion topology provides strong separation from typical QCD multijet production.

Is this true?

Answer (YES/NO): NO